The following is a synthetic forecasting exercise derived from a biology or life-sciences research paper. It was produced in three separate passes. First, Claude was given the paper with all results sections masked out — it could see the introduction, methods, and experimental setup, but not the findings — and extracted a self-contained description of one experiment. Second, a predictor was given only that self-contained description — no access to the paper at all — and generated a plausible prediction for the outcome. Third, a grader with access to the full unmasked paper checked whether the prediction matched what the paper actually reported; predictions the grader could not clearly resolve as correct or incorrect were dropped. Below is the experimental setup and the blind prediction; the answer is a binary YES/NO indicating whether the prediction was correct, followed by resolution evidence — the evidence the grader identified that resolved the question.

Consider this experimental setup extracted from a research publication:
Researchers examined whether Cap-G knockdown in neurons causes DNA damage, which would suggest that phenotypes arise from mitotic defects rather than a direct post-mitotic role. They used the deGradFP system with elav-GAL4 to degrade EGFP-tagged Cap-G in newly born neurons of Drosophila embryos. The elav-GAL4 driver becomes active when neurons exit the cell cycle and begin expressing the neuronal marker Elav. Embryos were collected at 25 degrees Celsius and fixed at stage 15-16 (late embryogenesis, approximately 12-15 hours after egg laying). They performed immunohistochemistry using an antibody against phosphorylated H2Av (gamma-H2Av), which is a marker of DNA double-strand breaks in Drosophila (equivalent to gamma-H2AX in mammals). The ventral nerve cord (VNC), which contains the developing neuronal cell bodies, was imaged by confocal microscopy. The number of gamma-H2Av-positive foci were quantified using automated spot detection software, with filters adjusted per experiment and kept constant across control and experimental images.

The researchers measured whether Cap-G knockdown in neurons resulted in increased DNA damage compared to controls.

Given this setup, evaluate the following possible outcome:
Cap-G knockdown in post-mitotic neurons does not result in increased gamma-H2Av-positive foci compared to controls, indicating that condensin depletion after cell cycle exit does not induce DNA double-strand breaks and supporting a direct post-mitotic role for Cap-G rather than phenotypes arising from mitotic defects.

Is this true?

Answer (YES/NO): NO